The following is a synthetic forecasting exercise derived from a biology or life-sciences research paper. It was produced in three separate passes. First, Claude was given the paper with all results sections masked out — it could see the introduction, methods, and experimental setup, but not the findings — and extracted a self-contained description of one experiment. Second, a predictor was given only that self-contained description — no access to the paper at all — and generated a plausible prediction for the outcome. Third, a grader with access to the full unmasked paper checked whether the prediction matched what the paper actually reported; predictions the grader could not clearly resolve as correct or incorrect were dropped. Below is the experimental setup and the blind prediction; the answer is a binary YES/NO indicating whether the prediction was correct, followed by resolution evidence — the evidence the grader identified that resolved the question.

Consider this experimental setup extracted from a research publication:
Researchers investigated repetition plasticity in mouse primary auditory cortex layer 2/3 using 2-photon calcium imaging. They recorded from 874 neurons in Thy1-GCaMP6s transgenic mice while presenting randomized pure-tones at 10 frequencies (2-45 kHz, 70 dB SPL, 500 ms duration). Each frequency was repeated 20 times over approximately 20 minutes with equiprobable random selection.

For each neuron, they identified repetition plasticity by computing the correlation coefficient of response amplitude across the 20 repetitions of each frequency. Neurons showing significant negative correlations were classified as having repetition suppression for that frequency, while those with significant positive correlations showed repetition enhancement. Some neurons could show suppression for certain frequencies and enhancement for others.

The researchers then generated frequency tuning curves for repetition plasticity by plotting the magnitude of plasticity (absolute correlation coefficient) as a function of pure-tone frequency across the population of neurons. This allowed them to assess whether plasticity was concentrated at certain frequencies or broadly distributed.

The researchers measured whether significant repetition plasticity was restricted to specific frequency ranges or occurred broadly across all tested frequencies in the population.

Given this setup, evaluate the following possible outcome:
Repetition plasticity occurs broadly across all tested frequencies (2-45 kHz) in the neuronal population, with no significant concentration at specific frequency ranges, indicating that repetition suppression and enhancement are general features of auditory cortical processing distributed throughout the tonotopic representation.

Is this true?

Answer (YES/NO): YES